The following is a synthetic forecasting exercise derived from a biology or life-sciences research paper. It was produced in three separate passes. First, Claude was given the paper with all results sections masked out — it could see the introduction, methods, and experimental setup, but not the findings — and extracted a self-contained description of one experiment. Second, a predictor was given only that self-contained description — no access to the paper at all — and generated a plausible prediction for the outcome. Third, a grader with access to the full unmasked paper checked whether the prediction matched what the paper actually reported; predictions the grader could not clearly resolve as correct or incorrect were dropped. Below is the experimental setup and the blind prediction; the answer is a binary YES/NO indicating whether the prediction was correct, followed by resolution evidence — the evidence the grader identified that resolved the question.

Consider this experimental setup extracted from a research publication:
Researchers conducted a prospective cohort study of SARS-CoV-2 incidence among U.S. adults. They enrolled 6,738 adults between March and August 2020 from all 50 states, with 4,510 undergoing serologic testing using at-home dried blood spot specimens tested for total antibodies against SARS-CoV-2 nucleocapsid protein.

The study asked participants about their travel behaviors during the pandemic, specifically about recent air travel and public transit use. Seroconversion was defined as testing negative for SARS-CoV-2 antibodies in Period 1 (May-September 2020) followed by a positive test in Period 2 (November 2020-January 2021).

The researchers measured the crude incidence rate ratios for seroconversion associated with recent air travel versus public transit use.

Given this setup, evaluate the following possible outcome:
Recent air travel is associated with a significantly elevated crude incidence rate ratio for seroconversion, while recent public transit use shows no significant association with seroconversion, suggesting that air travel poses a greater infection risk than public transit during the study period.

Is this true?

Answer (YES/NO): YES